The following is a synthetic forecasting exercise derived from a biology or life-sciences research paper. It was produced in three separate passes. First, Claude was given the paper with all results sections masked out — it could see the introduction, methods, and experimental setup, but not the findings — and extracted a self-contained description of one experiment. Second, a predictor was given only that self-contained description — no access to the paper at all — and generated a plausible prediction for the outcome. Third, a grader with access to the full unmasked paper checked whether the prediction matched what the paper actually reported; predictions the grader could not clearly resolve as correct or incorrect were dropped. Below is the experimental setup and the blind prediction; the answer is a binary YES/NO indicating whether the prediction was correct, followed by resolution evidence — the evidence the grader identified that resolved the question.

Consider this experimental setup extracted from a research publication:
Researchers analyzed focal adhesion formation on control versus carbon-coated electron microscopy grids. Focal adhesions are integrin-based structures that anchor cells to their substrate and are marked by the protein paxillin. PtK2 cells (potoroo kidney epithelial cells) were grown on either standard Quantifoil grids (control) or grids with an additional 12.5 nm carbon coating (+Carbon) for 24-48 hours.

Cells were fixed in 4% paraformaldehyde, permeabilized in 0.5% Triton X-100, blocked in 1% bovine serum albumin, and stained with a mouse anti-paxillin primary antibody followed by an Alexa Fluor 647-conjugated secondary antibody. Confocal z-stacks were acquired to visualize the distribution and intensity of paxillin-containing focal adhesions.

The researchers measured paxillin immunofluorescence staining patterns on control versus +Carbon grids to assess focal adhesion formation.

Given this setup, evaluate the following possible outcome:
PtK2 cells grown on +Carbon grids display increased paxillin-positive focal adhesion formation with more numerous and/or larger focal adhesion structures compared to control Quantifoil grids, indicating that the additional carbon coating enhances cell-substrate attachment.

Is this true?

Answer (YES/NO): YES